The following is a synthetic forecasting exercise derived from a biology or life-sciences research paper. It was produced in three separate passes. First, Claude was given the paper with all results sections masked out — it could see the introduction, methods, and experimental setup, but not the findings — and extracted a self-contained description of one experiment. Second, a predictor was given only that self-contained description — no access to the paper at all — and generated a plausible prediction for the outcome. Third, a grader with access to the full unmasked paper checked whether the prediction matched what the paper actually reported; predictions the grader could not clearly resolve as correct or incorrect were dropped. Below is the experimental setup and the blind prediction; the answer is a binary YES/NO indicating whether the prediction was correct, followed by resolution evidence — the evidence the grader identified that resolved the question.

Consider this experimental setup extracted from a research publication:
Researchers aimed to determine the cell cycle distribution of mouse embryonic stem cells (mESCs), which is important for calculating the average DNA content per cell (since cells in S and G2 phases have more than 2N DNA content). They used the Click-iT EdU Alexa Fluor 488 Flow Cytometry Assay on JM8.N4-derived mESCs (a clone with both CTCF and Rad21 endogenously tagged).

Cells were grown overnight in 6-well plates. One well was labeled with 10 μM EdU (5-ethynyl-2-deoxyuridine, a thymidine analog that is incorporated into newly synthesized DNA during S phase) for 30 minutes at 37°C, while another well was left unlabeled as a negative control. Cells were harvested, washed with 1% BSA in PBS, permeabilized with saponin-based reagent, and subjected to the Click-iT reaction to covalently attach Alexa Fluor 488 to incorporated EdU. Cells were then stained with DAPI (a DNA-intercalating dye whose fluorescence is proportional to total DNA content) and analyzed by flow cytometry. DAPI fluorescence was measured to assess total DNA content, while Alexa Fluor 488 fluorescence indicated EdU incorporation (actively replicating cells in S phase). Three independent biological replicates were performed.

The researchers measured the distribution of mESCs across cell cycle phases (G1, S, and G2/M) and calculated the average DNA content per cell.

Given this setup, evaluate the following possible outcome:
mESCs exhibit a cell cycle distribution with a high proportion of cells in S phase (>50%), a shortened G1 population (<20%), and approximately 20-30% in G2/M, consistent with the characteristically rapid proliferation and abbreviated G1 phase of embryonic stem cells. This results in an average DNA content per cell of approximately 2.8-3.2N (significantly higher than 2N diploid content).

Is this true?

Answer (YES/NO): NO